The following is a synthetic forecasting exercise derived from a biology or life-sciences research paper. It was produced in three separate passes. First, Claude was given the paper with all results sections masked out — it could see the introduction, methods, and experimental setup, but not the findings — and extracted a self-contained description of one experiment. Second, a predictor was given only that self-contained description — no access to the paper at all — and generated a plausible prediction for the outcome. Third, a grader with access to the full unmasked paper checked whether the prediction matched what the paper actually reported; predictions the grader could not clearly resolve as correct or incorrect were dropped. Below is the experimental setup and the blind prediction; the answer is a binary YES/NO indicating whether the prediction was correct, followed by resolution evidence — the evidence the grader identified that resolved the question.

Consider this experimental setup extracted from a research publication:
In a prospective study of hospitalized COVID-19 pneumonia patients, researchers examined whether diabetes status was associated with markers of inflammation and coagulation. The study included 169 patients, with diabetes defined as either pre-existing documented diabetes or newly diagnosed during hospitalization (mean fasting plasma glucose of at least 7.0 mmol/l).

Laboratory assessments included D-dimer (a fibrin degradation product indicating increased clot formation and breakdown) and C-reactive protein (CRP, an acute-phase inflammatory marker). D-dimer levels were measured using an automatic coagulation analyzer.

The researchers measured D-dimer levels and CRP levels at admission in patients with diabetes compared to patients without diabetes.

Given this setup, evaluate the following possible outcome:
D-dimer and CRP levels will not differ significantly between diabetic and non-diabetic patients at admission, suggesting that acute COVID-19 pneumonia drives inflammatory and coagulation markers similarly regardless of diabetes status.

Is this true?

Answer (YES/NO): NO